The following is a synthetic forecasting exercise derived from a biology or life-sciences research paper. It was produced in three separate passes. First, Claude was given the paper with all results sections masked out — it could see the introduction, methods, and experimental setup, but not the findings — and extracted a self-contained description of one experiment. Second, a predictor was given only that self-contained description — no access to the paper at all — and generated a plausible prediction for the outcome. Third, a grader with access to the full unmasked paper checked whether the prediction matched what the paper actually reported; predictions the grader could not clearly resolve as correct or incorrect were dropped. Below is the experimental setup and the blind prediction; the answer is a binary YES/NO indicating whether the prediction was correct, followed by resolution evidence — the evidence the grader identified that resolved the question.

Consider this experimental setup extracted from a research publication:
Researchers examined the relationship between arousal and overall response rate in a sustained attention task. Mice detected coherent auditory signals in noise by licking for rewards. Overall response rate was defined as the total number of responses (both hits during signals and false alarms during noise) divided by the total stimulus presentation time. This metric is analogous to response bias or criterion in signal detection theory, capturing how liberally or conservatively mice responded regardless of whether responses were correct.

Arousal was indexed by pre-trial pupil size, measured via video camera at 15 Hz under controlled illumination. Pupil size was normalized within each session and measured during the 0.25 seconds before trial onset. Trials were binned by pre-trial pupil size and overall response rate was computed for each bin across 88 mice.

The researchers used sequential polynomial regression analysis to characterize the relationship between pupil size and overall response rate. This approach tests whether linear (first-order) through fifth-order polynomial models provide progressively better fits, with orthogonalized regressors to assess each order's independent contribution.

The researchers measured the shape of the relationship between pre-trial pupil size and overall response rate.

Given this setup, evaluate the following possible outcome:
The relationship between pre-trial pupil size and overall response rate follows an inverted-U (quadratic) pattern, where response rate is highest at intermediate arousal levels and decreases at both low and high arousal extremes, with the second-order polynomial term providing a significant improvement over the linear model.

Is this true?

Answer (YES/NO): YES